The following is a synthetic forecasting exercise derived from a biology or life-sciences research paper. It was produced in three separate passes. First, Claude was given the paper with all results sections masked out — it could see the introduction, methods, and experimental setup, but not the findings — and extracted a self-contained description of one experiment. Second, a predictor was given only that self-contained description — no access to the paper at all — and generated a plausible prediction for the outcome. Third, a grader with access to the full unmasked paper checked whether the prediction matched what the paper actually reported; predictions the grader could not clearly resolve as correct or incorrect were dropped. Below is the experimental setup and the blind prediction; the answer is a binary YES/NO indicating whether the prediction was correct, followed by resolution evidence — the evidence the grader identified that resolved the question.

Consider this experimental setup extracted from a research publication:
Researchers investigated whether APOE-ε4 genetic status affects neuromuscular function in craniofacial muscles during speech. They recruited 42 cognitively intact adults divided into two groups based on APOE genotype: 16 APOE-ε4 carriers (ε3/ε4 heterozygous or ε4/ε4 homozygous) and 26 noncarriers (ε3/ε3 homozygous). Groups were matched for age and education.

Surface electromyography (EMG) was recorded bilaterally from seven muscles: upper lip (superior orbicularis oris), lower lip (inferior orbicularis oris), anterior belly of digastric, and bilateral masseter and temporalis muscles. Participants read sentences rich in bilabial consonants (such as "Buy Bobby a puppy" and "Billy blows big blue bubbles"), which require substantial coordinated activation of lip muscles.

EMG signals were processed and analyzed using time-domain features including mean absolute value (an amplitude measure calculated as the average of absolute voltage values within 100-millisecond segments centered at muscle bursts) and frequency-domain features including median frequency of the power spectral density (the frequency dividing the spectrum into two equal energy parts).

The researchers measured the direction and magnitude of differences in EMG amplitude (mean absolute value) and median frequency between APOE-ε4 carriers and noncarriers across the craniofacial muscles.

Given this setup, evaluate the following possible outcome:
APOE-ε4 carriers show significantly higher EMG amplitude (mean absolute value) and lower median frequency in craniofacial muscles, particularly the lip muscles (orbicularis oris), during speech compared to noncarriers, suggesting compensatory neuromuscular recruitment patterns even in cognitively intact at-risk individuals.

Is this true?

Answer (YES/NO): NO